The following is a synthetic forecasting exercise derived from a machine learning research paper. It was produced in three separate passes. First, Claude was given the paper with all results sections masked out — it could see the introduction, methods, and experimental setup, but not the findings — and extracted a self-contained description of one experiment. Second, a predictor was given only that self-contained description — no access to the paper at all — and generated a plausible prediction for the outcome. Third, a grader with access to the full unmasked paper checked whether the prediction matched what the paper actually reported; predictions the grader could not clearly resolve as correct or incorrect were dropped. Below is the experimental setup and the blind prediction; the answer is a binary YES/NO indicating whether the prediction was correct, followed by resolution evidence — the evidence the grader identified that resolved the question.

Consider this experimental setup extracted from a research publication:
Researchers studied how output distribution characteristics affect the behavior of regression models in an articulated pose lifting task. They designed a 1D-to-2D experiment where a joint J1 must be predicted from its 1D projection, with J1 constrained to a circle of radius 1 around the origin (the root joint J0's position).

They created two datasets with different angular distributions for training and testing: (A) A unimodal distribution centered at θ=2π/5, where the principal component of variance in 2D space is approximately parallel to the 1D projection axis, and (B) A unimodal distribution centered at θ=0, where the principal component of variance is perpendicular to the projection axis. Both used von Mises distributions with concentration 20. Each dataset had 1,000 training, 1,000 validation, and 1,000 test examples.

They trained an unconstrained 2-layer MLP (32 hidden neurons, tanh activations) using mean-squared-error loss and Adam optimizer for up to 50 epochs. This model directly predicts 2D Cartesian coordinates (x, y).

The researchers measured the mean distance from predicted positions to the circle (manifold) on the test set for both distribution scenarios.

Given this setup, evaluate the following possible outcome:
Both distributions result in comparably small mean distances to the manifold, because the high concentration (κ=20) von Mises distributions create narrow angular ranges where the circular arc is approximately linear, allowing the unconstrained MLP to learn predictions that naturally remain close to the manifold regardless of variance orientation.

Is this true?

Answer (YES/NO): NO